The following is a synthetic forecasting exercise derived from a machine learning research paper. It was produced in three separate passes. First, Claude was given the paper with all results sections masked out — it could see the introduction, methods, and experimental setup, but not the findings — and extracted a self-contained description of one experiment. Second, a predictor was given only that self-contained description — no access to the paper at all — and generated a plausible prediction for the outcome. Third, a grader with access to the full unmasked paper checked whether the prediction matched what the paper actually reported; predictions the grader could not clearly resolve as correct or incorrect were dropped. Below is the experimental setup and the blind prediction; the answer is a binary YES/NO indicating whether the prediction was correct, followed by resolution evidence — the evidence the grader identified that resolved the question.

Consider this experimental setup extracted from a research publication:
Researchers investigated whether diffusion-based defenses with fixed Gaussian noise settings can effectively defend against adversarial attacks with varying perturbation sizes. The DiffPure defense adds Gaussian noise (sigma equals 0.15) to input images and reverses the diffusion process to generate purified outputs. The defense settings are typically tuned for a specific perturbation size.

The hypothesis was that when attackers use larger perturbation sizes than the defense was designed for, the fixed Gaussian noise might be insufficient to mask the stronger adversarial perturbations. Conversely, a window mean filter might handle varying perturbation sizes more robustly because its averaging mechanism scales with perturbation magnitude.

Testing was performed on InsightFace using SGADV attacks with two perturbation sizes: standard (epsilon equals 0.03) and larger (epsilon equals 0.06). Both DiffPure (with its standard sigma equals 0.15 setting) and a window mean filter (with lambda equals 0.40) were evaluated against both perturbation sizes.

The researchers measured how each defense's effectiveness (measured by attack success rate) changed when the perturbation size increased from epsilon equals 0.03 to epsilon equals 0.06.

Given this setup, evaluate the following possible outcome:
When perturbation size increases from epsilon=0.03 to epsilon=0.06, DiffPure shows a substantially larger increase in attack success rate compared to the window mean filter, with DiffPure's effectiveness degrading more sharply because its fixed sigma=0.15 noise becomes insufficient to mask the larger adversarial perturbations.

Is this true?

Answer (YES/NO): YES